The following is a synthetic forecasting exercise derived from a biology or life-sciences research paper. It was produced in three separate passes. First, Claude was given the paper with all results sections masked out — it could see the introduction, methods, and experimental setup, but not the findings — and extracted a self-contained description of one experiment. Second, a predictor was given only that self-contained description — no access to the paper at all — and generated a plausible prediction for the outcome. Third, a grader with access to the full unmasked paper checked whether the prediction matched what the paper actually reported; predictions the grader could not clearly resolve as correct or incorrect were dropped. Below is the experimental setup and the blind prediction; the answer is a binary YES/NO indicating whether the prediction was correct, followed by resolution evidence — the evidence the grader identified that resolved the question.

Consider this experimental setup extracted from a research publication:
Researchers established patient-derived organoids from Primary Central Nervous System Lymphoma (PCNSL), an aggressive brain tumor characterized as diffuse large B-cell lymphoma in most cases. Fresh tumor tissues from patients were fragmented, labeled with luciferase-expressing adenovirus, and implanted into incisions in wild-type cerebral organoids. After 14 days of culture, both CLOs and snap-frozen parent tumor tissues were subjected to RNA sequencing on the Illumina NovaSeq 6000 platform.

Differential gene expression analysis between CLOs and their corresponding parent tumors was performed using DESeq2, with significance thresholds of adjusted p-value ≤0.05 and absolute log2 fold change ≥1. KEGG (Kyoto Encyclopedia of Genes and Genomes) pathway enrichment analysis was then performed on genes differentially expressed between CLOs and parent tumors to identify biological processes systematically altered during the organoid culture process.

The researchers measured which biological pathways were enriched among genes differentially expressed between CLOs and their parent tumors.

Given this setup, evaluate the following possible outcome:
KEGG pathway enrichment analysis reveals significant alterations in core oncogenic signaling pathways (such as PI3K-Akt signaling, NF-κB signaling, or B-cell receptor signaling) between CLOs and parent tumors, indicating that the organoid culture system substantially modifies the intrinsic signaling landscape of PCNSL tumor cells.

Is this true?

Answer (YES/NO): NO